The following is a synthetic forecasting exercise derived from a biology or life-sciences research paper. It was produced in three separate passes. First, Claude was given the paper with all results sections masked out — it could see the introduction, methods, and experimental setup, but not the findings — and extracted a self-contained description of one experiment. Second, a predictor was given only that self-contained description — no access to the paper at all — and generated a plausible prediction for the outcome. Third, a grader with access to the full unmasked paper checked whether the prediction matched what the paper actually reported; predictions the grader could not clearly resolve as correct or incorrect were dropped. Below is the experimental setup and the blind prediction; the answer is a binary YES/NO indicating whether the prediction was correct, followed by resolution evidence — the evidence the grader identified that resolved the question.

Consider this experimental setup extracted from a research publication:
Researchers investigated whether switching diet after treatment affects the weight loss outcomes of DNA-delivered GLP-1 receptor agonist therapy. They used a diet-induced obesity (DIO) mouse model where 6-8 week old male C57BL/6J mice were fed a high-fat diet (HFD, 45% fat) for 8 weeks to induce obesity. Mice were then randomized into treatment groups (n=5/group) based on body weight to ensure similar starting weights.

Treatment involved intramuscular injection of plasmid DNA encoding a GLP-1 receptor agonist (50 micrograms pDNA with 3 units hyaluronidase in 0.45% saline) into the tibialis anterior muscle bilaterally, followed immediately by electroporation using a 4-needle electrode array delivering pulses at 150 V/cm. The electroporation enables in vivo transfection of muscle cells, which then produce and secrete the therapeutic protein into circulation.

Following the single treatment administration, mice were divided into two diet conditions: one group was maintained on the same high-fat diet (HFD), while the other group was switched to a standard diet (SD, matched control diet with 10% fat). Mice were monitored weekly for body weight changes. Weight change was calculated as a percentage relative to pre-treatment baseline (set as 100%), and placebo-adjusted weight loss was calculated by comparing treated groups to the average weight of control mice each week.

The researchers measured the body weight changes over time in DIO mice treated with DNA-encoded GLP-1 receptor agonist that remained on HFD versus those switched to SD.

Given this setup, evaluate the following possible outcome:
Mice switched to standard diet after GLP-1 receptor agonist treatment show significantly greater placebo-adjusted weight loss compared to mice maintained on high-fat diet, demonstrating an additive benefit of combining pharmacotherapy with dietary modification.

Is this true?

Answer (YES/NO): YES